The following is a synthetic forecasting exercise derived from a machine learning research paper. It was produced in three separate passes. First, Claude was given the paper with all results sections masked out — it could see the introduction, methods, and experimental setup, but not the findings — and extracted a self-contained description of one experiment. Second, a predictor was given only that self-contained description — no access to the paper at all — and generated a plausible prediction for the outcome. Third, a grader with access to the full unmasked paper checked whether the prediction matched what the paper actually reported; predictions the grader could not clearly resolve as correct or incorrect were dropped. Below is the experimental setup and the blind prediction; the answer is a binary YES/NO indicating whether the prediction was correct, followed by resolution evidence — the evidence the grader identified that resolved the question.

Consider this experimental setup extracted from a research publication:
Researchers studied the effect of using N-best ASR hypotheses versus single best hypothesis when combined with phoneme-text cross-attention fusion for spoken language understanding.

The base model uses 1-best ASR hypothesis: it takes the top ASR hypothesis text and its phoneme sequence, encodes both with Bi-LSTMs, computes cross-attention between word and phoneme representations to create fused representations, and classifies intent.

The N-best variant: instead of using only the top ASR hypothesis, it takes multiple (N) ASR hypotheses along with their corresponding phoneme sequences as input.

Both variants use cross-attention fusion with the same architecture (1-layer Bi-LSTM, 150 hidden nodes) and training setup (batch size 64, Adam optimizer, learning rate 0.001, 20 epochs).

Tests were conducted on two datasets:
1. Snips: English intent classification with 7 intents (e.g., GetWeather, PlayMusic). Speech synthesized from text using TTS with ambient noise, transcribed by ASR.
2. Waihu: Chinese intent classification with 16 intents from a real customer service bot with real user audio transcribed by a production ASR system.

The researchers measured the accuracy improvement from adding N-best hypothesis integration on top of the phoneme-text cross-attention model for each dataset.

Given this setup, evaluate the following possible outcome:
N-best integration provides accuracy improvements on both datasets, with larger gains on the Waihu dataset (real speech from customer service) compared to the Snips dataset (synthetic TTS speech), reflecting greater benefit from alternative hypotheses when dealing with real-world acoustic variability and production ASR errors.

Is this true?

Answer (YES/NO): NO